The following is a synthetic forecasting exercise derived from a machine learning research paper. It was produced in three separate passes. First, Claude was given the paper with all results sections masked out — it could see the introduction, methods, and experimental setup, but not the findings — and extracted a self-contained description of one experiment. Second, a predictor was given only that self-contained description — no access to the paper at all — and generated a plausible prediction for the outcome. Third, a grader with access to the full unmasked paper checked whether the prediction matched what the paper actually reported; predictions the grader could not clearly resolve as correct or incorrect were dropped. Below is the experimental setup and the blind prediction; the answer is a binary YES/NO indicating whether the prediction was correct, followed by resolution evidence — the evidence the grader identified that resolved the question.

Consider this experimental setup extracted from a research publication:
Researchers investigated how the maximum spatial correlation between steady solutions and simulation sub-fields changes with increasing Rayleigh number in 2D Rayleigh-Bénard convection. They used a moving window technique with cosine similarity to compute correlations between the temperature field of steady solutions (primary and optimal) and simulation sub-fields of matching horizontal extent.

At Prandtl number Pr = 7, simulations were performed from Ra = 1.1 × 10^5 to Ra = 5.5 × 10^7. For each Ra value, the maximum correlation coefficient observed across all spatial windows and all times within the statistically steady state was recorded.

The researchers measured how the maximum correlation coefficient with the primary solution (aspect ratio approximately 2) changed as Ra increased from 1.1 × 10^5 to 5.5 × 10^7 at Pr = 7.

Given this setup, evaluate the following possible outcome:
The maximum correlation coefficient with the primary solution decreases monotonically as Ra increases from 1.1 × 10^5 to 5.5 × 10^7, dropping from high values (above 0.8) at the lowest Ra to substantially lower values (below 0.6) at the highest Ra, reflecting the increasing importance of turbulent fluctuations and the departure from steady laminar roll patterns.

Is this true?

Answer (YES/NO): NO